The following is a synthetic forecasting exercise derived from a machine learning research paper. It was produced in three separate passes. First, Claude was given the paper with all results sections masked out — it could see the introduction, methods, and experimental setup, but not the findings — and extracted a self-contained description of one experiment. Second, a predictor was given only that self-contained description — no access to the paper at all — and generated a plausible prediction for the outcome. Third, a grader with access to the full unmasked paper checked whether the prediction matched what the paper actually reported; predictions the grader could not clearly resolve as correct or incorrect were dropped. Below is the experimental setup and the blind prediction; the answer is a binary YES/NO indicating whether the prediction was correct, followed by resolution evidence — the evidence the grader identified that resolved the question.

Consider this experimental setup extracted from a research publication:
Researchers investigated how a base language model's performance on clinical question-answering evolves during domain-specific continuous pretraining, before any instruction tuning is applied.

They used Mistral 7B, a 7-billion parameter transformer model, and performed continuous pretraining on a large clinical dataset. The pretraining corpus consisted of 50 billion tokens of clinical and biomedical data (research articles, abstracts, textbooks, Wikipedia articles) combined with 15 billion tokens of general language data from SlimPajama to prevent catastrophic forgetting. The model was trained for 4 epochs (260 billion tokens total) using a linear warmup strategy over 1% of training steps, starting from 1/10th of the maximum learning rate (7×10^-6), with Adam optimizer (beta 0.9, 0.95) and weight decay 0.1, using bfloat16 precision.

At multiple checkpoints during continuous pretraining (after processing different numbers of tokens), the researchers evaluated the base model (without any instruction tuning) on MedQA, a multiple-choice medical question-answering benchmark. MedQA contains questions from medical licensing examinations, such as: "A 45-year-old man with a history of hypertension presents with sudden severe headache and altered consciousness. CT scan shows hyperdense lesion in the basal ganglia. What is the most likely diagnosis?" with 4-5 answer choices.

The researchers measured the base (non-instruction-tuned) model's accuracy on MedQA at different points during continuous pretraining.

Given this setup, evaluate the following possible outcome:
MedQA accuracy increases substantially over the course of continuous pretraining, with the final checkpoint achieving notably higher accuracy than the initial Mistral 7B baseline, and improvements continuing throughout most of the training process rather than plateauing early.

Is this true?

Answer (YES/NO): NO